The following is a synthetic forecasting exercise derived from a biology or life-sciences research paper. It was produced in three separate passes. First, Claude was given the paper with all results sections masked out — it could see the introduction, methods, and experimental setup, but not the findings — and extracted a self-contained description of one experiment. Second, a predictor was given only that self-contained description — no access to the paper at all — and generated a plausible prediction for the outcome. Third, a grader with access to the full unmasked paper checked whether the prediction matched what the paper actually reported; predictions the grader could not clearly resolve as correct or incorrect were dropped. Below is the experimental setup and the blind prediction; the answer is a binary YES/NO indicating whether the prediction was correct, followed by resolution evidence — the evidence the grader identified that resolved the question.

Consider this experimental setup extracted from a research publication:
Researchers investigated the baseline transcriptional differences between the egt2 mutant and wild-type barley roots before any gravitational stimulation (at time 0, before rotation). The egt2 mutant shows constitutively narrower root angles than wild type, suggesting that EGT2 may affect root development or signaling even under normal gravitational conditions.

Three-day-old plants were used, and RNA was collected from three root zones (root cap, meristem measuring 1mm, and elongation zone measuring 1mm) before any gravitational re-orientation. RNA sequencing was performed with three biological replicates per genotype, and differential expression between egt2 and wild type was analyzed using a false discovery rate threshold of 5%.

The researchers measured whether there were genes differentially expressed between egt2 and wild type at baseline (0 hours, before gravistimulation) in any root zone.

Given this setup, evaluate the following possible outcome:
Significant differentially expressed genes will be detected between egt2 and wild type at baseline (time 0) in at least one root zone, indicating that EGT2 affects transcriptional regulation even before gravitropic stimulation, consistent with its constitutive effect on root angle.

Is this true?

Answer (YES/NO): YES